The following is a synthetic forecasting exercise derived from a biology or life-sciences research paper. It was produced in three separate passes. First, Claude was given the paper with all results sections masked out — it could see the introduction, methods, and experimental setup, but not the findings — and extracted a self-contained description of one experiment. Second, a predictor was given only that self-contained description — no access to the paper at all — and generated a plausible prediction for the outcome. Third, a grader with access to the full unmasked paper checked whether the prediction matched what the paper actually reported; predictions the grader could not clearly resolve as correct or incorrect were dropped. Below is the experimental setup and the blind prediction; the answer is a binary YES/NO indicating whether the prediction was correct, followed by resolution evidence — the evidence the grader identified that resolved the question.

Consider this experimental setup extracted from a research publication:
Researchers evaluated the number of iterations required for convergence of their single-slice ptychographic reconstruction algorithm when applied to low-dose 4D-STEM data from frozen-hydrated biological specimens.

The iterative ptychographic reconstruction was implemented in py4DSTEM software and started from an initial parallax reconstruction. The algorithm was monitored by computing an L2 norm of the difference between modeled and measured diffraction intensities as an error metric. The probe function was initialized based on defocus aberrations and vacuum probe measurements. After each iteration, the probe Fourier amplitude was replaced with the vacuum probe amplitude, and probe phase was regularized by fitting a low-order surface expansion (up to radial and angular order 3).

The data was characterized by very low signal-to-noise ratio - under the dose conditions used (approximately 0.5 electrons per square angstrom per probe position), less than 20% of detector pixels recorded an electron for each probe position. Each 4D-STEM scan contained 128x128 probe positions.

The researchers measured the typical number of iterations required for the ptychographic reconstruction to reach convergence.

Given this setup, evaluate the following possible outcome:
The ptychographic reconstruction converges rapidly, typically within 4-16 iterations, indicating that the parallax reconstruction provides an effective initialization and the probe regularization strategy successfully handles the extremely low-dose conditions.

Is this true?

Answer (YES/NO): NO